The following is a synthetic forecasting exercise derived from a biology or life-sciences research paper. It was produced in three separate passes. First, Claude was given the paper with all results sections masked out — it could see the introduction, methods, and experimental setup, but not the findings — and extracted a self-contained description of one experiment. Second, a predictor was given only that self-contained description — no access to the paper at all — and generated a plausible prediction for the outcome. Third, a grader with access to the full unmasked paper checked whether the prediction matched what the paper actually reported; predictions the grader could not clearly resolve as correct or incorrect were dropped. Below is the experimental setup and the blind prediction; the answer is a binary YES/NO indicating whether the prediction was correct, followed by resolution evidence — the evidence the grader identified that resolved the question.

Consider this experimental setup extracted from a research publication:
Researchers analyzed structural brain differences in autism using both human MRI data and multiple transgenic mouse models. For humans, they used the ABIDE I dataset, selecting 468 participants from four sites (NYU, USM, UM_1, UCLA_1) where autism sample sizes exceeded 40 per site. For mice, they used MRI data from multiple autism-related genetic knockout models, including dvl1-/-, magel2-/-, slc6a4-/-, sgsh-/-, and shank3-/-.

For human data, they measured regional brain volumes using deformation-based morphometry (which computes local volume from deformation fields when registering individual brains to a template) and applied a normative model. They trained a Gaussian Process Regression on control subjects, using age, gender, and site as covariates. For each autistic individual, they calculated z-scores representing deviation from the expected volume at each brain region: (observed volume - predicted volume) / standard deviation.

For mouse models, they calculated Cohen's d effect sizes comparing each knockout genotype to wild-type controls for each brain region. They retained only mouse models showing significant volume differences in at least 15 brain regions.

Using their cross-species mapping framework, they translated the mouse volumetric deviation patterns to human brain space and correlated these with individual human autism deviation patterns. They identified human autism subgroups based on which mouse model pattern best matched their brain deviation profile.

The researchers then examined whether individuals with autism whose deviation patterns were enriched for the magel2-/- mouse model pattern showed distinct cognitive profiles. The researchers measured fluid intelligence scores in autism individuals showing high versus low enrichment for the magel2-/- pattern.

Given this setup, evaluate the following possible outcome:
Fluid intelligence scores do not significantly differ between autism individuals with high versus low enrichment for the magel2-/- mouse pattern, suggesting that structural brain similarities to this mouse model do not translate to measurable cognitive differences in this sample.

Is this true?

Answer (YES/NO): NO